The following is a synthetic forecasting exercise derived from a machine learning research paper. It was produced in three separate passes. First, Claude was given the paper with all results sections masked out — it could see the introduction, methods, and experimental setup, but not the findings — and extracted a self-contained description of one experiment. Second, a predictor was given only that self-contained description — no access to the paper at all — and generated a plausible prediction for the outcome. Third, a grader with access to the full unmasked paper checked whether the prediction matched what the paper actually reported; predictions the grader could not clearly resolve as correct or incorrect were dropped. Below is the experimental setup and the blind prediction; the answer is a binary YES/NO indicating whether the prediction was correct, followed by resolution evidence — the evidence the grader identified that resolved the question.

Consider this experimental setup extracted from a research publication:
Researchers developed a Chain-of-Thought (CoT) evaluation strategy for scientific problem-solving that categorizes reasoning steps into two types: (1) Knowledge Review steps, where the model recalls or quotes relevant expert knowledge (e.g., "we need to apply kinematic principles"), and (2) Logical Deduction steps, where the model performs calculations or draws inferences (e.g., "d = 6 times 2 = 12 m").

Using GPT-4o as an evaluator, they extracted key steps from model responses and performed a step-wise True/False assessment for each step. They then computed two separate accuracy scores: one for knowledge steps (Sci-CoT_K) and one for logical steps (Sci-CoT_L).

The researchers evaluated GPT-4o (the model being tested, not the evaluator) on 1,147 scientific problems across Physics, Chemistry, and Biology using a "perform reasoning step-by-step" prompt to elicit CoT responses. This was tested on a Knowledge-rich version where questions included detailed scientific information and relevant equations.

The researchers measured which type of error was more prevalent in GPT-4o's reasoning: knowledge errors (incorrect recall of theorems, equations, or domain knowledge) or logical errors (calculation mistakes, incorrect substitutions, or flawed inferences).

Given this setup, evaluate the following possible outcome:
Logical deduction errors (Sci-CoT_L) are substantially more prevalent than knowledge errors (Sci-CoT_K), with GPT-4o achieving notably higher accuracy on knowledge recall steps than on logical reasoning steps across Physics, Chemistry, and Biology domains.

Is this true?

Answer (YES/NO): YES